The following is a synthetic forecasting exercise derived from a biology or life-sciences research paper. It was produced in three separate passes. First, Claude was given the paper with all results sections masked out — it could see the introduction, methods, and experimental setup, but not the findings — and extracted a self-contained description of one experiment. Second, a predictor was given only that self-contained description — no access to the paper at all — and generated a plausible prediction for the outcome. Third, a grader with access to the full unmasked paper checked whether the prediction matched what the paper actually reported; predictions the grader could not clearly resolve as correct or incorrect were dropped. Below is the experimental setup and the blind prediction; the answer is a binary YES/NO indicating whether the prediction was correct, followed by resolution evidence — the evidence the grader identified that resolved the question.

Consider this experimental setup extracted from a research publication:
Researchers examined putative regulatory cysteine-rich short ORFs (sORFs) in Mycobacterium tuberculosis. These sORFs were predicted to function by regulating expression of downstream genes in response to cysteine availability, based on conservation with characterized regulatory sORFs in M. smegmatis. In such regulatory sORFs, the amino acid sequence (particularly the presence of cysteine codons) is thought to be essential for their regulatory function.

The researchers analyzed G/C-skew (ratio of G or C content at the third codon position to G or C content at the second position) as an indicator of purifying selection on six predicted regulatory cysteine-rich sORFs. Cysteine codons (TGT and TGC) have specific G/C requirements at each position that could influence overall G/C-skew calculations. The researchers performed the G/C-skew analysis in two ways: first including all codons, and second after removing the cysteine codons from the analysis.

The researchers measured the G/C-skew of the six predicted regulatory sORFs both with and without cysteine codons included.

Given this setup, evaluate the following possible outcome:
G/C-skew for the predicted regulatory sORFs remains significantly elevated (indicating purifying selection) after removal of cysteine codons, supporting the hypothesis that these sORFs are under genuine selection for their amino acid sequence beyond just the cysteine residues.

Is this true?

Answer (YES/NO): NO